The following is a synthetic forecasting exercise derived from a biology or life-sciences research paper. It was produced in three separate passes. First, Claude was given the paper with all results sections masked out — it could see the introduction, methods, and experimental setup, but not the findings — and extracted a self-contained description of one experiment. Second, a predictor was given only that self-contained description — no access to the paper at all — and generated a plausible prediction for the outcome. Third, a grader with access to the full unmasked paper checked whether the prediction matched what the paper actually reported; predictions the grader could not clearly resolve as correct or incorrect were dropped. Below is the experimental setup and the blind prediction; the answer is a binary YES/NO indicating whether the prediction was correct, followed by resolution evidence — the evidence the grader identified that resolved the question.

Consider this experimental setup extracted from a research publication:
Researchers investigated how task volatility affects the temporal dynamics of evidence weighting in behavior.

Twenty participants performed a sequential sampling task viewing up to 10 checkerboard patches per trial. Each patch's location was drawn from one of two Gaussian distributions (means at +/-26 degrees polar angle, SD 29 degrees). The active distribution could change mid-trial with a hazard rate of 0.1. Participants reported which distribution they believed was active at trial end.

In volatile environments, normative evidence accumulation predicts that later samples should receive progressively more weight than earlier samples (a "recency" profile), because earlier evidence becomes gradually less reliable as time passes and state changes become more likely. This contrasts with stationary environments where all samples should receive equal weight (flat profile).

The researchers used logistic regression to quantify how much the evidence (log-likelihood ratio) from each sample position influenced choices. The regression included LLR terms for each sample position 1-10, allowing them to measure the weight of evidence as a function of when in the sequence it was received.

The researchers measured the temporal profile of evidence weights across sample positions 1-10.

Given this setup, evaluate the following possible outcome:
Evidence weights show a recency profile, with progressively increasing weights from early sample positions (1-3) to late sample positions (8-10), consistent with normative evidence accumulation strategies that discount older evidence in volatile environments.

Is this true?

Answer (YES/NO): YES